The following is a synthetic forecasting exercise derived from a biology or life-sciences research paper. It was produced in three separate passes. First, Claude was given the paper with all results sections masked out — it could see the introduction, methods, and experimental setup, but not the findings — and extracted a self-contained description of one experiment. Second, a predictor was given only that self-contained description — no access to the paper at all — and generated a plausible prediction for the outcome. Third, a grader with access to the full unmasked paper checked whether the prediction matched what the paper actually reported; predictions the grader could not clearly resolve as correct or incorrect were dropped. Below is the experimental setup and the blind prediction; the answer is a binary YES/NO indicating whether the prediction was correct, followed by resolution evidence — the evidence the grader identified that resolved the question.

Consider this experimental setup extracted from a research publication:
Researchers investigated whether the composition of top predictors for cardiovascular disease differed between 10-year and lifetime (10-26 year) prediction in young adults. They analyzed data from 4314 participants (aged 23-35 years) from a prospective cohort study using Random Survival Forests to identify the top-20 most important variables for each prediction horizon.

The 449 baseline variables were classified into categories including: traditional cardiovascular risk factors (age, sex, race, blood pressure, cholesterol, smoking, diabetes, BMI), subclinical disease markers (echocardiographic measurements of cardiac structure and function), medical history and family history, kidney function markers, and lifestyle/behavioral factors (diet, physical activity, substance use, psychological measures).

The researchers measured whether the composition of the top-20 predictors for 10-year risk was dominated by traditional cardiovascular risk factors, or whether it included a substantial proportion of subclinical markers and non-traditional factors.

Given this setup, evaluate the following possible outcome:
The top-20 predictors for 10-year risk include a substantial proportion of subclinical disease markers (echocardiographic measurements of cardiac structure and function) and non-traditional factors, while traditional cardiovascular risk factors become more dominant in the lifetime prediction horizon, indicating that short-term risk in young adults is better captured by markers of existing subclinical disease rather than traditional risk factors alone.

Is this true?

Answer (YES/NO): YES